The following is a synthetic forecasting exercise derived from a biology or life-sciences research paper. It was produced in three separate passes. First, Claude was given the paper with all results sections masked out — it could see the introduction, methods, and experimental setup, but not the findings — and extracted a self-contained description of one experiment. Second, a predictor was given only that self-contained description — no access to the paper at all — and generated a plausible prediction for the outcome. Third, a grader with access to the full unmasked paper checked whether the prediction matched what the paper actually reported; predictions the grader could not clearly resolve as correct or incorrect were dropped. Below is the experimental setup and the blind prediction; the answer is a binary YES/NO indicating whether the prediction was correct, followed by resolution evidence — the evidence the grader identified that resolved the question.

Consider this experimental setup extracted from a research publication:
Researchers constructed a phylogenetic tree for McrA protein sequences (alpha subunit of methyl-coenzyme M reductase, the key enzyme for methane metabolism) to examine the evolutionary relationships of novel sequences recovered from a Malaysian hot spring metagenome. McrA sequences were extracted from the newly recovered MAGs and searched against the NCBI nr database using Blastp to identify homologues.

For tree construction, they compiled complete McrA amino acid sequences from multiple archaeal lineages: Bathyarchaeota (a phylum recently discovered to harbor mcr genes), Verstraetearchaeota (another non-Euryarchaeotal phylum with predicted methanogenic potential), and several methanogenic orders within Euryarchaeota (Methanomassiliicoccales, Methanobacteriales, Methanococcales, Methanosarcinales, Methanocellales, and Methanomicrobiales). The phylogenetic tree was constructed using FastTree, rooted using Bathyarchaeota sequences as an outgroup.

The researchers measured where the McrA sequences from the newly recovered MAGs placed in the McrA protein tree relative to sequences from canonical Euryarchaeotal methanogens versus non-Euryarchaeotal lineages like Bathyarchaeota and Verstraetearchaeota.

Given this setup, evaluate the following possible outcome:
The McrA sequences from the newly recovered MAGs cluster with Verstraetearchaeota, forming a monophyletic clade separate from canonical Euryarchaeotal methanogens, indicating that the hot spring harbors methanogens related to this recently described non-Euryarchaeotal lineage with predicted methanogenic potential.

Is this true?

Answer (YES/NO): YES